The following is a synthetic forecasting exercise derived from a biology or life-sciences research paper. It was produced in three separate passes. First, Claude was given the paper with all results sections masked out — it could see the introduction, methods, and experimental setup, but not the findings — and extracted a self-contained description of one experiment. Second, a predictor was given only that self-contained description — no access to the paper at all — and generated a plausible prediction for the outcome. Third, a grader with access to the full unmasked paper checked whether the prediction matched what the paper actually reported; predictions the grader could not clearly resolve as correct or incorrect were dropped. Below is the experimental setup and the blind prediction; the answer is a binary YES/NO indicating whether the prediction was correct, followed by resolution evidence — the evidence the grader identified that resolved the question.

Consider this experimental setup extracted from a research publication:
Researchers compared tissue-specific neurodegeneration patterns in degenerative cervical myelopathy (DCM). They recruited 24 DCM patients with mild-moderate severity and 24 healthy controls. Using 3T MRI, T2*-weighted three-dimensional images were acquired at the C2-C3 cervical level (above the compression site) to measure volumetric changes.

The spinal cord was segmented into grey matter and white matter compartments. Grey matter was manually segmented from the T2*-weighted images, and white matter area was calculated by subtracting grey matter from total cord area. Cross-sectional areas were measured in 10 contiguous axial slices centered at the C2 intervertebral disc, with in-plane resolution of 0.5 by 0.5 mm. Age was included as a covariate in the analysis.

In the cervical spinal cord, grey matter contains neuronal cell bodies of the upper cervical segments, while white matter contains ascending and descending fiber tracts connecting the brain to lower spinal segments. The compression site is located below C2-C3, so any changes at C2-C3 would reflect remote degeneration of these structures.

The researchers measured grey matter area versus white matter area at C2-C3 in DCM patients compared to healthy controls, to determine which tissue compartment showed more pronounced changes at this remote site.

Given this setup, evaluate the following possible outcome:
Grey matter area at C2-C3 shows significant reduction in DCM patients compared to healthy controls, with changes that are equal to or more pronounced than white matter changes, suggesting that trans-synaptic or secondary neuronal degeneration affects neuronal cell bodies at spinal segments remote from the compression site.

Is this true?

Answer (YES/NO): NO